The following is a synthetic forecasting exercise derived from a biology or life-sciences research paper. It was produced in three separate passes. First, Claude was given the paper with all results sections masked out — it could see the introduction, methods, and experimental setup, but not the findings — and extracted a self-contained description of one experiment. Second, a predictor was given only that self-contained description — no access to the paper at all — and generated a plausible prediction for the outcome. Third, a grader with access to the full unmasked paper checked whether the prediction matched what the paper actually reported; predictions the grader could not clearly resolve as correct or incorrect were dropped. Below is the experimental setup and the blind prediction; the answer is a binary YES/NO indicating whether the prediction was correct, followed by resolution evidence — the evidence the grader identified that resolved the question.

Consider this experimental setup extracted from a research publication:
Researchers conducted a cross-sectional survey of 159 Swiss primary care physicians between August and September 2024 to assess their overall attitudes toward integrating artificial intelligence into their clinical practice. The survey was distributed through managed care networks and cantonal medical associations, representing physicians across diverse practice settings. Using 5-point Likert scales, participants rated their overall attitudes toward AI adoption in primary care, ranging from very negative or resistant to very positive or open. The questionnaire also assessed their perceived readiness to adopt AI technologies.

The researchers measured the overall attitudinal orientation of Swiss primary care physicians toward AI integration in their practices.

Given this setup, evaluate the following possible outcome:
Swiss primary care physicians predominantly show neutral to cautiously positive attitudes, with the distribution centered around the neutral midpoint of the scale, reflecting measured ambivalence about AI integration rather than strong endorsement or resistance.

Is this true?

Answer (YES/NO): NO